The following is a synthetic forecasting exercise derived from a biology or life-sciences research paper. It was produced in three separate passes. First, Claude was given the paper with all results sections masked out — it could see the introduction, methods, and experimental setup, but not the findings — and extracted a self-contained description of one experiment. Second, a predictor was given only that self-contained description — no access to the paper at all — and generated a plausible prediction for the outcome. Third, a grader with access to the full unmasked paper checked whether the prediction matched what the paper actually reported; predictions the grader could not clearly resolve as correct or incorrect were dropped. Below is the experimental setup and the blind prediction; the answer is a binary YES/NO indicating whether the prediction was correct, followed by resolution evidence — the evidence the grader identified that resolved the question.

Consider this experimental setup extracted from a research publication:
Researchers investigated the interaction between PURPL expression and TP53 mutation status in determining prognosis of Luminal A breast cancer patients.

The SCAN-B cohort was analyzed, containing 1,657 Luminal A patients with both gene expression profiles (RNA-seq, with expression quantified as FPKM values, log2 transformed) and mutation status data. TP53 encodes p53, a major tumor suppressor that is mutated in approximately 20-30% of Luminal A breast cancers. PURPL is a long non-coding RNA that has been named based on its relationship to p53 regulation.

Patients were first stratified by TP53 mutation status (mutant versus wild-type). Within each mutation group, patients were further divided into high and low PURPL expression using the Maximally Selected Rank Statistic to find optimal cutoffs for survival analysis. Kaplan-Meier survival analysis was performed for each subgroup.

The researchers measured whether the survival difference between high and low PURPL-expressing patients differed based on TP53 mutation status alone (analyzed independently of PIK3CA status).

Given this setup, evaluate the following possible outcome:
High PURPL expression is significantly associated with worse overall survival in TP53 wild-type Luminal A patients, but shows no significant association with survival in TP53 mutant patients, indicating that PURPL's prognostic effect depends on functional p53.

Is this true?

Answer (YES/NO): YES